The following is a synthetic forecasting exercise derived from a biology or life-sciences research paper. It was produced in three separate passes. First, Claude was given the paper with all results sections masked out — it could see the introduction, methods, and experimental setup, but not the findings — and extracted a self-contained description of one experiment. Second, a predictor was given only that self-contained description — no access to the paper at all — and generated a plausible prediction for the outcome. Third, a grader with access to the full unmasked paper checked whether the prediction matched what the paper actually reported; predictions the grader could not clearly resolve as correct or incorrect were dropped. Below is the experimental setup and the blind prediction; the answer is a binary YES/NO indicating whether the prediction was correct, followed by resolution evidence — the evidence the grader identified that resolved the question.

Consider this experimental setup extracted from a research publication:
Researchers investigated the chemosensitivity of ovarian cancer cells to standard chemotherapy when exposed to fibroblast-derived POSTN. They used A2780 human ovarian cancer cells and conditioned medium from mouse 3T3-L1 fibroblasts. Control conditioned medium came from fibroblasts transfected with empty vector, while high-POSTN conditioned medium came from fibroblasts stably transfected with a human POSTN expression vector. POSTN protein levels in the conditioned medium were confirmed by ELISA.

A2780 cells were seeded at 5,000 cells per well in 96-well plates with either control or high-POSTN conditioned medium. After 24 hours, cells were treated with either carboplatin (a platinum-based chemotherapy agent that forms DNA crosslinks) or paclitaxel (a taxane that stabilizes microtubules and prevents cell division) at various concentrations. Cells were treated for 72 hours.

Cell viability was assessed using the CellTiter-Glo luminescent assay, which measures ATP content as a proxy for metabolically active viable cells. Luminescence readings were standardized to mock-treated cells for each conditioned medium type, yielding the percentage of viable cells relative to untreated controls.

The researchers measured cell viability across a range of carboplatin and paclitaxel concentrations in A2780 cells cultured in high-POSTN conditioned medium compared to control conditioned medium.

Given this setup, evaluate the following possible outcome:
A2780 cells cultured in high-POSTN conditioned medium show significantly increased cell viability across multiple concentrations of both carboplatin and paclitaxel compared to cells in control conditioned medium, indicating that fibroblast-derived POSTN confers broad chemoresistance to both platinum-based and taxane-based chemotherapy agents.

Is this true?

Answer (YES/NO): YES